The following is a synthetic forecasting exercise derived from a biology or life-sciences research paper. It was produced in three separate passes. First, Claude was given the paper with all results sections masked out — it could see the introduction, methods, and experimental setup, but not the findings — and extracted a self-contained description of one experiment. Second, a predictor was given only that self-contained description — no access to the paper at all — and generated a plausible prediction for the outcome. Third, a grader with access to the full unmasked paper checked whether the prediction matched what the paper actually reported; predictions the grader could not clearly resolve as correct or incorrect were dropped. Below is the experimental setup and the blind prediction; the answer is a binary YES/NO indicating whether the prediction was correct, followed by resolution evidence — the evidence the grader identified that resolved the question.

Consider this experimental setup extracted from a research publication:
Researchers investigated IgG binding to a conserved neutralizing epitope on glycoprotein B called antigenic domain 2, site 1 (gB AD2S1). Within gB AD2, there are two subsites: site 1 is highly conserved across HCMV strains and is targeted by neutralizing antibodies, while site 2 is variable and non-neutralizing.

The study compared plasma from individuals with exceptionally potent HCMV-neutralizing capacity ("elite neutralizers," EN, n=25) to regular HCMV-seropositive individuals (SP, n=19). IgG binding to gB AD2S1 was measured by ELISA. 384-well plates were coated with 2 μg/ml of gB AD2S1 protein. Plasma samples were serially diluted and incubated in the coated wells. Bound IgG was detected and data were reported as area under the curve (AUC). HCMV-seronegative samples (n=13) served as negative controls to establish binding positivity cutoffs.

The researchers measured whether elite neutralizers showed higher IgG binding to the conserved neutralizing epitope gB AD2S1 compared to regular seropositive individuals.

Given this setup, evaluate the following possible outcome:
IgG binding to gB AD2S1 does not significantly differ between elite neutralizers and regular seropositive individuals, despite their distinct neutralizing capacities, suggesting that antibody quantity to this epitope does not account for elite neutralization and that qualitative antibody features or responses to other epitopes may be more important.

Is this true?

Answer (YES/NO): NO